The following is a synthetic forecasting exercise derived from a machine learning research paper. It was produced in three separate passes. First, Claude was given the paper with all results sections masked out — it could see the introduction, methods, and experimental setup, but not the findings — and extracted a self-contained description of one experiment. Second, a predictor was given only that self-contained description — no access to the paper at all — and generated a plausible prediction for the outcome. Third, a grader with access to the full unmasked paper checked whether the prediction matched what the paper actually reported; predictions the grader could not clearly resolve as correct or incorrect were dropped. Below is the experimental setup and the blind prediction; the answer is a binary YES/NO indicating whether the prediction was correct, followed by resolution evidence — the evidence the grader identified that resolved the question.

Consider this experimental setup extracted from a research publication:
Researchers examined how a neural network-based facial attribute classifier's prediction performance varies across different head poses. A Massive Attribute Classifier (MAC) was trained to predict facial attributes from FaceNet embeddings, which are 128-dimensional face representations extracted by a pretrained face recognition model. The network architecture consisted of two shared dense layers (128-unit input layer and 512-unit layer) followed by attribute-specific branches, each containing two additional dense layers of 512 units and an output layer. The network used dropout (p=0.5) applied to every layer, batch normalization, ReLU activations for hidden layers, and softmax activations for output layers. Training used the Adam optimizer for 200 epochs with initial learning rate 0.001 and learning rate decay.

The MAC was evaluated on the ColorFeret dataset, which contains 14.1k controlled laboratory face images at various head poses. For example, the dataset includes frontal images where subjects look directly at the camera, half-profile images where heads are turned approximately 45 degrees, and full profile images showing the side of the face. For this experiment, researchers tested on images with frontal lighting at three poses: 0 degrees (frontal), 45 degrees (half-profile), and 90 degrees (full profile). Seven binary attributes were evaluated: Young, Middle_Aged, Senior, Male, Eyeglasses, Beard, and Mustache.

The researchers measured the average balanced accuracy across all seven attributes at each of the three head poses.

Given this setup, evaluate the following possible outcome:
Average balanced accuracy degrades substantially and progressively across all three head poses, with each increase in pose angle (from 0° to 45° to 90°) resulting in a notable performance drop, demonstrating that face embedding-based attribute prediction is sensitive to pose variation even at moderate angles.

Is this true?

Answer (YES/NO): NO